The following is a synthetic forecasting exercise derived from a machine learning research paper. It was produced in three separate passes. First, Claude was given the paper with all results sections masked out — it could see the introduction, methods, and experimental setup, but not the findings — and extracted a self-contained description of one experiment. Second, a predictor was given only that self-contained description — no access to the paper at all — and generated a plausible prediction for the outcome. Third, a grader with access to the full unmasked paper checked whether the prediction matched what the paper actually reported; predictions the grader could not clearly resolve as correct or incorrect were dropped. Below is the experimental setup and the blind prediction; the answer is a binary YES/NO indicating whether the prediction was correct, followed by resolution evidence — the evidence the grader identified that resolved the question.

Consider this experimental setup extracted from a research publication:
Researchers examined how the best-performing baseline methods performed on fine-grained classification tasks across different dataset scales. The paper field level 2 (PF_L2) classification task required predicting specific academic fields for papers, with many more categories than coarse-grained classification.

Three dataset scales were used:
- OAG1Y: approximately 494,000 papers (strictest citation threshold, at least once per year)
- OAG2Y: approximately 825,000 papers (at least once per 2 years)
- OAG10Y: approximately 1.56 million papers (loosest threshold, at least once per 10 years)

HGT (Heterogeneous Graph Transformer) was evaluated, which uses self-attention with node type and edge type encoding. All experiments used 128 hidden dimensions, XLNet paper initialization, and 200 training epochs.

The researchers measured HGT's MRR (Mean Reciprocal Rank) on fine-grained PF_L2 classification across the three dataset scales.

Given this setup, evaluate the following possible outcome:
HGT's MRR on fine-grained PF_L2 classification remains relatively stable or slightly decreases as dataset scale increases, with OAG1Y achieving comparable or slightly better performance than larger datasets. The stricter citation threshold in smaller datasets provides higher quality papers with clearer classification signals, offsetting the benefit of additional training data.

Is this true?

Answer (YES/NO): NO